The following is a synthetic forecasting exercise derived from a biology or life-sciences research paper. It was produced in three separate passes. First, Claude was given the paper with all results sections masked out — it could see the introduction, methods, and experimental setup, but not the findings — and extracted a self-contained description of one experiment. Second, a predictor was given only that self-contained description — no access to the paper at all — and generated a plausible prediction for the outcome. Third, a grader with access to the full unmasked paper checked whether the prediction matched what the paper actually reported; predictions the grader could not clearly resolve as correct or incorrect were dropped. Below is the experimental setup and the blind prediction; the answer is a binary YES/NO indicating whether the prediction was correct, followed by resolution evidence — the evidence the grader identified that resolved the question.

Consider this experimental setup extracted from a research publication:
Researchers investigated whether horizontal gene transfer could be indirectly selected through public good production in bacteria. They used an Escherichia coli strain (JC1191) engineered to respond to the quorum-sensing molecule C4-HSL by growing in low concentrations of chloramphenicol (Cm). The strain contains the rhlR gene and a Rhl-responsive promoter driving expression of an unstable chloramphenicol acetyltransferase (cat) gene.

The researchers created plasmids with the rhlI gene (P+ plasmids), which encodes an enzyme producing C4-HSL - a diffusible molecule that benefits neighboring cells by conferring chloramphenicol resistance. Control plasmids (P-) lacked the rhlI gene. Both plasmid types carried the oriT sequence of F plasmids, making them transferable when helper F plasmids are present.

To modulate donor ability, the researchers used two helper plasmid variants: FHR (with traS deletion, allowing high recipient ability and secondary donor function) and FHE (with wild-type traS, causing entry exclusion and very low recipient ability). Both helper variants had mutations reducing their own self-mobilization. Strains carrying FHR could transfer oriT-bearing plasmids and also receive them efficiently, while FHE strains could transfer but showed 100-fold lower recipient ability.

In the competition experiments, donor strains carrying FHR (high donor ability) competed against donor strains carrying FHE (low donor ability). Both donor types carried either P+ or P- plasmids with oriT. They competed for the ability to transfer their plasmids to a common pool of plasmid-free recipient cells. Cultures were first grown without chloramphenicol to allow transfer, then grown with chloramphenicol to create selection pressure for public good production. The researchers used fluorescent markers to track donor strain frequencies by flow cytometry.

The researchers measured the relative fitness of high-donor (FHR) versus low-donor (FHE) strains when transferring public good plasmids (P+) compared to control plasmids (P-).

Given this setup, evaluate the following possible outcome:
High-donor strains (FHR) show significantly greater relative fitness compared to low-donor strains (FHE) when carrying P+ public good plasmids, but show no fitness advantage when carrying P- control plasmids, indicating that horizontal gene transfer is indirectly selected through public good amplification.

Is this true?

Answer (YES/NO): YES